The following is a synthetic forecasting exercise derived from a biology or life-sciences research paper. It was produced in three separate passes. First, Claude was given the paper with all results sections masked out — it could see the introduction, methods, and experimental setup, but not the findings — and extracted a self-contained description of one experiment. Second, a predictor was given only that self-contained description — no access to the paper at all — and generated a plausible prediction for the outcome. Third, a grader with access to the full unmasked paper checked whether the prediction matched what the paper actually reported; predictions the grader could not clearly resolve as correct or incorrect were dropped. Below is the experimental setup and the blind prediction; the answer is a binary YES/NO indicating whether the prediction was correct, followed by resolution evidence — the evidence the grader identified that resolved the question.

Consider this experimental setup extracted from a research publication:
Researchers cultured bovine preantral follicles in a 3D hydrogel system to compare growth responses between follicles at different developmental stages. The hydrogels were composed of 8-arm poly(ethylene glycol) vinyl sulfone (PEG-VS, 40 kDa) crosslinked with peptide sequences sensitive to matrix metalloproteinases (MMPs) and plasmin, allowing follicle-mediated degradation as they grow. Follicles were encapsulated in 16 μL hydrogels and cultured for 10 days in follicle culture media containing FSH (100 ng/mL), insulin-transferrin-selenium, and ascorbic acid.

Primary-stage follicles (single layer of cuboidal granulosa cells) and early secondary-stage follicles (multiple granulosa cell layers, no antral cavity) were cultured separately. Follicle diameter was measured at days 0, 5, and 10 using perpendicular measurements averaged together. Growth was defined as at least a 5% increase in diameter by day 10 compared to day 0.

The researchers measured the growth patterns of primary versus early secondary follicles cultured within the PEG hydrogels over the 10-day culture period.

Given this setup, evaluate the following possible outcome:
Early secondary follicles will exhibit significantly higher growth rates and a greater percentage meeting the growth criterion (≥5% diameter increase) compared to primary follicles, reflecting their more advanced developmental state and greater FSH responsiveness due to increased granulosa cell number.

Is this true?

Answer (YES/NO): NO